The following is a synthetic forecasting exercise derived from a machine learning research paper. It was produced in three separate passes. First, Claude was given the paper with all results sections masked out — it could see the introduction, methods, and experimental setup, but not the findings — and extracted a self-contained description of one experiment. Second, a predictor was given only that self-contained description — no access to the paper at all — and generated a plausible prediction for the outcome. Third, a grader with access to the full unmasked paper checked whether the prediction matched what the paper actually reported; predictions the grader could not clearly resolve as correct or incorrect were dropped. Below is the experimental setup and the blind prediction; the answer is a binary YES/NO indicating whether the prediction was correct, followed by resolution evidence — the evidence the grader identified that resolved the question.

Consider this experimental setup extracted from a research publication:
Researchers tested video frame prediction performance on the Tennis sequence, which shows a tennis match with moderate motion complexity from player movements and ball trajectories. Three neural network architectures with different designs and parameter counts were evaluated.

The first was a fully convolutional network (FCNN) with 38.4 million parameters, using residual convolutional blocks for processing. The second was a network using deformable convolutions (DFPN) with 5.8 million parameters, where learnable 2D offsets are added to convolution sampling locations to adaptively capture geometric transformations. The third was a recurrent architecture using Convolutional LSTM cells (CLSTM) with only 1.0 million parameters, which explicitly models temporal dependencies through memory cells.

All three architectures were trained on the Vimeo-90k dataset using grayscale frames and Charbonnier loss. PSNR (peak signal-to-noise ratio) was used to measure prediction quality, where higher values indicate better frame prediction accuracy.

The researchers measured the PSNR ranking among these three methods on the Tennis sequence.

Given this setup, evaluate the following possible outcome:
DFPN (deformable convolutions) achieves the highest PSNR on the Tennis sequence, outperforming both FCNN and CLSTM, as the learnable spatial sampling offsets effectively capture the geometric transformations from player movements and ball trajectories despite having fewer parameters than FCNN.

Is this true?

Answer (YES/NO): YES